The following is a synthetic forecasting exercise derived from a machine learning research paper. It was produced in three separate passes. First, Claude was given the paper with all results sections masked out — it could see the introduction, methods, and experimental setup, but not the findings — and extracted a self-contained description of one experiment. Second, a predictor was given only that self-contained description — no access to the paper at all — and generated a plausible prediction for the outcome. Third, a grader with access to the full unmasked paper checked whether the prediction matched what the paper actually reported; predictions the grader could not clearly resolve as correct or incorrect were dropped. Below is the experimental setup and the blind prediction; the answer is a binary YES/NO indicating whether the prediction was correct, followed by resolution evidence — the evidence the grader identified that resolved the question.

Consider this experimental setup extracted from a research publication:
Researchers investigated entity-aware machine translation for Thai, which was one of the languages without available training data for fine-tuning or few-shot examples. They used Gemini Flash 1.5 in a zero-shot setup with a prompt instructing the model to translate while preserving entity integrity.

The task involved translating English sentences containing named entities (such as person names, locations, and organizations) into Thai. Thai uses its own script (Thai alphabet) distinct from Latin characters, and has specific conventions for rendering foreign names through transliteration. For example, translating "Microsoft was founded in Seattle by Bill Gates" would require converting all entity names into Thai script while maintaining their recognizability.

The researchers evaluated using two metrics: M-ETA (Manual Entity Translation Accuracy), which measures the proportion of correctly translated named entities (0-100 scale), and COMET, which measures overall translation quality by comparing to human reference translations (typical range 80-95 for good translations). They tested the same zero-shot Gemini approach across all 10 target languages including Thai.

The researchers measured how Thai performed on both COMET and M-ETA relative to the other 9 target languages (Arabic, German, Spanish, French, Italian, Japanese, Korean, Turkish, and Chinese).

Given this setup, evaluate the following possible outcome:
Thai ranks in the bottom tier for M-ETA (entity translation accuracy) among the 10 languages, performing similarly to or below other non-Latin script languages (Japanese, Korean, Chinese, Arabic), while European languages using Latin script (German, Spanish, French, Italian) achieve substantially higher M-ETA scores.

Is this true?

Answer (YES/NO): NO